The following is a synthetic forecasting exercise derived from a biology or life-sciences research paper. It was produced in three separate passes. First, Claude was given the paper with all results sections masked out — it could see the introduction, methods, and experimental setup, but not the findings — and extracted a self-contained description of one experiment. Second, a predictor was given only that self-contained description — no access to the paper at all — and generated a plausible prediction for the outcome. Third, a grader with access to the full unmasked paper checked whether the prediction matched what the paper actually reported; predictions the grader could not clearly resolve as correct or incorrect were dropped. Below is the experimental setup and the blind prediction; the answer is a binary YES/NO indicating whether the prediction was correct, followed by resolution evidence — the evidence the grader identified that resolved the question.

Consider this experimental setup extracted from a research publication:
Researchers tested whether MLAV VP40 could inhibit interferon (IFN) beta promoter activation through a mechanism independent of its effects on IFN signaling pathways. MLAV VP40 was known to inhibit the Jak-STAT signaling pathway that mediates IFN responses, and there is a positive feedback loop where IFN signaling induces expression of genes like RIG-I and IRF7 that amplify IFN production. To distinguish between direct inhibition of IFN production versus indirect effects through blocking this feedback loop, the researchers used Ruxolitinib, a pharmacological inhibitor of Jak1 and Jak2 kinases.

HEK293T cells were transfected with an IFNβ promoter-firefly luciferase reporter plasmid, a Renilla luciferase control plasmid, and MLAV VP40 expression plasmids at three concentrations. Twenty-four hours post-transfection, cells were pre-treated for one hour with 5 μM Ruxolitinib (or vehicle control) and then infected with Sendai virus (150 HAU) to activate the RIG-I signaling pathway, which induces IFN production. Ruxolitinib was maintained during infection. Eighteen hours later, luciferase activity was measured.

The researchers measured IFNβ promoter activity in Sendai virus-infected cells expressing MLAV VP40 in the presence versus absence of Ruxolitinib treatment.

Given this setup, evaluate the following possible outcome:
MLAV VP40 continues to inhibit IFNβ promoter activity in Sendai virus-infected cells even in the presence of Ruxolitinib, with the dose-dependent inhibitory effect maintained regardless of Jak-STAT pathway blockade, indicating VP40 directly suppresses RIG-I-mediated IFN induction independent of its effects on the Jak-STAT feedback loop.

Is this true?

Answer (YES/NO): YES